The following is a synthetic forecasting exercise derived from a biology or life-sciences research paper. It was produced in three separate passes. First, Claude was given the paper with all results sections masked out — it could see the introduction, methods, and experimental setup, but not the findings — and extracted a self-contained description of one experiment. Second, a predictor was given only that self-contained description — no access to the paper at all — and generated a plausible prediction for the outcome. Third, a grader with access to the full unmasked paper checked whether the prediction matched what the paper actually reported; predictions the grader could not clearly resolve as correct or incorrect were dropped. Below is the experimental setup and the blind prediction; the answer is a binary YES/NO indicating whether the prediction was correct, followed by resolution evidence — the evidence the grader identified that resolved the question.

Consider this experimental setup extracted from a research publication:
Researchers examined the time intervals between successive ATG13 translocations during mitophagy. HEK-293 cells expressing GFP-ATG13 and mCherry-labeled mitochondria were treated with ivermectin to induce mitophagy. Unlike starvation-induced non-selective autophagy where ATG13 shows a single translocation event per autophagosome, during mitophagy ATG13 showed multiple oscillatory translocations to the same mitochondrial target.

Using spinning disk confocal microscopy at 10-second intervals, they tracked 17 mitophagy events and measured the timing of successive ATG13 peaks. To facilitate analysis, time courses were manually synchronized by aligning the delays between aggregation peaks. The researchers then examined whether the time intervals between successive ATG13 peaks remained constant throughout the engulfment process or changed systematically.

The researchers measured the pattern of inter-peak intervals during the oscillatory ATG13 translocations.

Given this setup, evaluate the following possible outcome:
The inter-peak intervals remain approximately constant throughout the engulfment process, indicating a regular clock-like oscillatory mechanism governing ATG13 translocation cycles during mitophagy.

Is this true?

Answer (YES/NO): NO